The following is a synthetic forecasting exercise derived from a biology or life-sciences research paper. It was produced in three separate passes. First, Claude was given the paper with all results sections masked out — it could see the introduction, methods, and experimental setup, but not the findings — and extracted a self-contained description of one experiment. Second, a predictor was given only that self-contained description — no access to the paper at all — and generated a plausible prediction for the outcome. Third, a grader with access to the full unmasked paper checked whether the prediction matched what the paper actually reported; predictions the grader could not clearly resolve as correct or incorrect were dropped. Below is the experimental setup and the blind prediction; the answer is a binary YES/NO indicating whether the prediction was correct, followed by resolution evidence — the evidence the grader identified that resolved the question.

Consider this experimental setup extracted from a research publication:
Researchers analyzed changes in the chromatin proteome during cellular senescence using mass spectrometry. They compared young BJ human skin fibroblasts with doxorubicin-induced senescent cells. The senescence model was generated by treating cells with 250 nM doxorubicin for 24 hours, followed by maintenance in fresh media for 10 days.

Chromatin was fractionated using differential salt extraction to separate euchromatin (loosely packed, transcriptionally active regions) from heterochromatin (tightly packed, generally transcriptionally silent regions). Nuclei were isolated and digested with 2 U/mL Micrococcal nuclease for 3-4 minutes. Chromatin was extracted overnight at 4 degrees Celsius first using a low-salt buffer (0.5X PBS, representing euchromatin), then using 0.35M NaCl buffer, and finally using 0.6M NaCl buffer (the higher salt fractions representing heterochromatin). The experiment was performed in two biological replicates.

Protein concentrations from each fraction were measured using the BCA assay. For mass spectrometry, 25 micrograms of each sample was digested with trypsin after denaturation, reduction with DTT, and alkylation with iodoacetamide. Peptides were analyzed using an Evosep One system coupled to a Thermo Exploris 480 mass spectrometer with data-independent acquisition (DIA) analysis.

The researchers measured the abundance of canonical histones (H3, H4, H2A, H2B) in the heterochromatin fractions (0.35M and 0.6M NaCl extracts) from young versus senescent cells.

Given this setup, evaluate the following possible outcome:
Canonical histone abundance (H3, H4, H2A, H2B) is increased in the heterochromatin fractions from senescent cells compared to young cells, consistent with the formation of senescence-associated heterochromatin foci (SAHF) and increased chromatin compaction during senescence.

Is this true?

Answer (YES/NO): NO